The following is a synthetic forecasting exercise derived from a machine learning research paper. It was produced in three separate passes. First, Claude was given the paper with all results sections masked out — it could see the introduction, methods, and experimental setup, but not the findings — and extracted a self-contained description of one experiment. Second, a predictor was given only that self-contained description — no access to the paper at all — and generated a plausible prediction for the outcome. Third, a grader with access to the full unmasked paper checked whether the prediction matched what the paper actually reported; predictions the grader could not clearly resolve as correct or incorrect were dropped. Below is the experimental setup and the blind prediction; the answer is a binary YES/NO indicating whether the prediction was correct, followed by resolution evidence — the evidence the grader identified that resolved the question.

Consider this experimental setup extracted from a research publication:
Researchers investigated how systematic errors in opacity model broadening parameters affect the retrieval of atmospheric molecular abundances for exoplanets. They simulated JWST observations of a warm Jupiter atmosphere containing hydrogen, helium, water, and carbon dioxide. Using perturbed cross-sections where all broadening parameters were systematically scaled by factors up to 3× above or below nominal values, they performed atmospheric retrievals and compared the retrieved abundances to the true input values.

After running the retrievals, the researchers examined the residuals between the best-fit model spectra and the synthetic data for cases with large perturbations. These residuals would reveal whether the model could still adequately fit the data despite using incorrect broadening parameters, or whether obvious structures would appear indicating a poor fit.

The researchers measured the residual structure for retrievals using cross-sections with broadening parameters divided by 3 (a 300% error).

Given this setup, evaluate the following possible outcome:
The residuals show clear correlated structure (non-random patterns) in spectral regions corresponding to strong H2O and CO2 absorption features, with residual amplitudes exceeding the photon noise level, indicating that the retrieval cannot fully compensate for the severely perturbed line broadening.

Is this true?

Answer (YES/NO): NO